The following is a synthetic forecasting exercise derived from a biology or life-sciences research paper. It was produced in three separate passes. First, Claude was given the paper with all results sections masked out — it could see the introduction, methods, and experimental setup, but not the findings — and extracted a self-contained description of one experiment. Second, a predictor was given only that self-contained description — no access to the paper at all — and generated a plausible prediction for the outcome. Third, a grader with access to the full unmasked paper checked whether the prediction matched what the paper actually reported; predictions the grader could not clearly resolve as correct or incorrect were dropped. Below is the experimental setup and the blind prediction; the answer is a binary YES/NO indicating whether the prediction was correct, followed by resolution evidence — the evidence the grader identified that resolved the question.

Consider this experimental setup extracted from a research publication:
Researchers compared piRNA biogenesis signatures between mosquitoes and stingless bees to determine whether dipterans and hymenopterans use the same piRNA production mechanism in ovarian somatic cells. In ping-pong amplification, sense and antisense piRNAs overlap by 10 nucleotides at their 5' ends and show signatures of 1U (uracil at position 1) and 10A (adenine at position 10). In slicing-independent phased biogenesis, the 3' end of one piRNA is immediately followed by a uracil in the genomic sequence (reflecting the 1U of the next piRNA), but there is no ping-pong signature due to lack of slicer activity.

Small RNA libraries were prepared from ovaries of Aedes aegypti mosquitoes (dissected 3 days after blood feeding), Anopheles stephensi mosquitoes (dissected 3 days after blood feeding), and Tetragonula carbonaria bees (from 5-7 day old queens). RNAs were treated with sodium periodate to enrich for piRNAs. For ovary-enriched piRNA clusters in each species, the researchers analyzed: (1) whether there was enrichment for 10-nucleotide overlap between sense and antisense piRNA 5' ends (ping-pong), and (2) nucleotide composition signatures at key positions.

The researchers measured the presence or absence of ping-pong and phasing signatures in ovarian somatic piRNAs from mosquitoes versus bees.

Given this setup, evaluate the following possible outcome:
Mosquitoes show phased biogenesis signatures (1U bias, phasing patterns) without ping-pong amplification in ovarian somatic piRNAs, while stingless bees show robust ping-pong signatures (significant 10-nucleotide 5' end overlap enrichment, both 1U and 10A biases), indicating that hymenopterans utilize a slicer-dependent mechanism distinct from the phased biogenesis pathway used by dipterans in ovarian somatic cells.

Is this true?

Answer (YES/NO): YES